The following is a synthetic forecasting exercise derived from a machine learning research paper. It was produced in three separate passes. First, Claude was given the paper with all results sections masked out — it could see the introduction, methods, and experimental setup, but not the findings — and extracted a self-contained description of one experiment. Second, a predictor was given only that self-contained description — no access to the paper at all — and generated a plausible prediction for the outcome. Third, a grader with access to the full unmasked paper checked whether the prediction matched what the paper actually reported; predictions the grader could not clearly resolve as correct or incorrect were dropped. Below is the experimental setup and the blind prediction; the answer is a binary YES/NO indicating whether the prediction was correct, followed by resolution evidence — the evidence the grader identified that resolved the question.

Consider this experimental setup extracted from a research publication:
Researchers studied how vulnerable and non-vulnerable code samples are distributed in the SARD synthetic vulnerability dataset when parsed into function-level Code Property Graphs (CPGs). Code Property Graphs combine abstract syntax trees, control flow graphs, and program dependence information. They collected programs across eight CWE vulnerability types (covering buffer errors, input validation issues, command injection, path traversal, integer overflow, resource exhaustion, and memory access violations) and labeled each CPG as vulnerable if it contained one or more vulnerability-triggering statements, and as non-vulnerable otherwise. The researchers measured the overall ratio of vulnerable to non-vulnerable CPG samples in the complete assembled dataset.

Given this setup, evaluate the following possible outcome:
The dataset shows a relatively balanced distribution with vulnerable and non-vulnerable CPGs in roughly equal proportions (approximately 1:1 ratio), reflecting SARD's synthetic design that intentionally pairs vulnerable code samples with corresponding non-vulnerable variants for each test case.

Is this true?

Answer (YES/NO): NO